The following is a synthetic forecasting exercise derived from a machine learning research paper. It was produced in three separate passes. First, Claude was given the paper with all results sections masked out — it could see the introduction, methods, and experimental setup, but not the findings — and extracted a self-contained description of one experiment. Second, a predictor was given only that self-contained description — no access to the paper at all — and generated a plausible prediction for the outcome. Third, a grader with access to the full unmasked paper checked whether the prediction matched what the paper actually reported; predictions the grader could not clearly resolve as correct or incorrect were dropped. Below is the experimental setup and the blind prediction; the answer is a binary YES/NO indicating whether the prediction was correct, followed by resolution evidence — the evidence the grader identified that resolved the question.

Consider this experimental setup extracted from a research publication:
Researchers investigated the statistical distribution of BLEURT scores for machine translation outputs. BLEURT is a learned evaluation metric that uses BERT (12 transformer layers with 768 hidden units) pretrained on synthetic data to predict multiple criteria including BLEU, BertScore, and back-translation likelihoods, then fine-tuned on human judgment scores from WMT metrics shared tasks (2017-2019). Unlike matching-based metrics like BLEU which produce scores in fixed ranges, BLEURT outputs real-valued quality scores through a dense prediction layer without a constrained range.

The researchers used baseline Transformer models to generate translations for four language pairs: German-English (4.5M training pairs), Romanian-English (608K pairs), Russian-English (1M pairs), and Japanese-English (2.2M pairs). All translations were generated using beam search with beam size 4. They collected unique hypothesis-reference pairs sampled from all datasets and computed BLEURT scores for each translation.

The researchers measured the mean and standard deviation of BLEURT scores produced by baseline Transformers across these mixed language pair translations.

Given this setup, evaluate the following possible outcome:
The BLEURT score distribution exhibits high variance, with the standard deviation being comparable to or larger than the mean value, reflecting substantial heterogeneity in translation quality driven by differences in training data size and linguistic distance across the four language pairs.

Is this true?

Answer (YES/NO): YES